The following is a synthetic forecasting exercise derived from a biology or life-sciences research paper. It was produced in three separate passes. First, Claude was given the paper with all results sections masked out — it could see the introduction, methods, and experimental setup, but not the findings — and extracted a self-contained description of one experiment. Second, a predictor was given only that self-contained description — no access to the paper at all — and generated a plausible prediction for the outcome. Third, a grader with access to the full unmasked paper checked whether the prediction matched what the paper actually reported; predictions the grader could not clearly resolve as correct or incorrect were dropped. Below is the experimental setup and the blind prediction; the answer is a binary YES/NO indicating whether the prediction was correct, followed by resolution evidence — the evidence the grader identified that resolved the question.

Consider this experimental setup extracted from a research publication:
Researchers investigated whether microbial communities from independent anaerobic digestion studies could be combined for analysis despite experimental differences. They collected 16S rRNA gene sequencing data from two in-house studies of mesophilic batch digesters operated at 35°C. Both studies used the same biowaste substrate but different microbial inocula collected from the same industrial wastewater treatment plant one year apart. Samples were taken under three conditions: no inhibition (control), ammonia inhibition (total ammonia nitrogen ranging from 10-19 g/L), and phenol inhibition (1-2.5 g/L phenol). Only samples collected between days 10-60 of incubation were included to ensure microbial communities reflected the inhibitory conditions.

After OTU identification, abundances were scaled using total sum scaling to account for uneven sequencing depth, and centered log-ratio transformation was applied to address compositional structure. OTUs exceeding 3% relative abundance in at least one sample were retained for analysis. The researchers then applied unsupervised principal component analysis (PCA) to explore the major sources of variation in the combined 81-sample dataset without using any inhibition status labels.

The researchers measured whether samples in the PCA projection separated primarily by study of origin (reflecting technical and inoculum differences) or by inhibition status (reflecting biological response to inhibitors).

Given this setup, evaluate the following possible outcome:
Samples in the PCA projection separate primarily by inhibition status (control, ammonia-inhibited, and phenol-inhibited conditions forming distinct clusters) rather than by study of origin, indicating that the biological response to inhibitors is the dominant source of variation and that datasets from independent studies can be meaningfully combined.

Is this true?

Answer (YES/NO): NO